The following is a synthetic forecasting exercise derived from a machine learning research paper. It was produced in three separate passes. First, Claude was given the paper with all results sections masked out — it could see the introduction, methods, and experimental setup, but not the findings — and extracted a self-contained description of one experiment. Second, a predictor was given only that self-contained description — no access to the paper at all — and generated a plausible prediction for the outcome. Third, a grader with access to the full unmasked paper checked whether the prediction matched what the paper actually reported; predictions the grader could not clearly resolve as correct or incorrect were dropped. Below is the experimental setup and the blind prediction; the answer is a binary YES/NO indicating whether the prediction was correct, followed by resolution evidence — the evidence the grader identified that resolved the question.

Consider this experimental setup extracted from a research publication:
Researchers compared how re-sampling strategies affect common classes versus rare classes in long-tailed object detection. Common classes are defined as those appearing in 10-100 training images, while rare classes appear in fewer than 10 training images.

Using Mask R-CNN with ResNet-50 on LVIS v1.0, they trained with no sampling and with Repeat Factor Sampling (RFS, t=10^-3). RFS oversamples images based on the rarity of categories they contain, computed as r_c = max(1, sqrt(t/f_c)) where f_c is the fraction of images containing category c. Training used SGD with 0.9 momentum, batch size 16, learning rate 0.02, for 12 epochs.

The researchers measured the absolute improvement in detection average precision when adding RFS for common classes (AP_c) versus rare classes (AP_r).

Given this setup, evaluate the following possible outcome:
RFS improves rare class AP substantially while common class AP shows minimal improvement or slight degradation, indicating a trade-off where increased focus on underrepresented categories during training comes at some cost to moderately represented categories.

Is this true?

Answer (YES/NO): NO